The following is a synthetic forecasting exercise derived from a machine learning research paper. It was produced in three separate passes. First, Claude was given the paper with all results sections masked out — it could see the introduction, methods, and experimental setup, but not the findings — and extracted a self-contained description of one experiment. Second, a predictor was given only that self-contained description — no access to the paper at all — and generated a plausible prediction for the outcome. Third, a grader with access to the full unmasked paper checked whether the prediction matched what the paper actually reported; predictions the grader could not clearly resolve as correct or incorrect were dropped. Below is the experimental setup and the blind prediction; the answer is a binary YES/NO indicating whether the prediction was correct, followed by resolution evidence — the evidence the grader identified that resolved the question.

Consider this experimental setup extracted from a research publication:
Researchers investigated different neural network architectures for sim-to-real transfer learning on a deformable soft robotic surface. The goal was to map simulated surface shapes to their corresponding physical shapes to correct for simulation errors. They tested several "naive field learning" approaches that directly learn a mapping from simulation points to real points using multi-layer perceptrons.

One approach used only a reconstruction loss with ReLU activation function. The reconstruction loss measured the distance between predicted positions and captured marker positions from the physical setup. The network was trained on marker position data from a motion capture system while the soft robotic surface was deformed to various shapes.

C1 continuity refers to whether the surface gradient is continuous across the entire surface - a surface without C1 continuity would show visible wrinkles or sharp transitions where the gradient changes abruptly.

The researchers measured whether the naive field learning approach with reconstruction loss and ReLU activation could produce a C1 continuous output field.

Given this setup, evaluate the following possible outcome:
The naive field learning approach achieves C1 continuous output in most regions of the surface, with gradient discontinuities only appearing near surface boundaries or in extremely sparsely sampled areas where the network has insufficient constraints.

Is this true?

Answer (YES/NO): NO